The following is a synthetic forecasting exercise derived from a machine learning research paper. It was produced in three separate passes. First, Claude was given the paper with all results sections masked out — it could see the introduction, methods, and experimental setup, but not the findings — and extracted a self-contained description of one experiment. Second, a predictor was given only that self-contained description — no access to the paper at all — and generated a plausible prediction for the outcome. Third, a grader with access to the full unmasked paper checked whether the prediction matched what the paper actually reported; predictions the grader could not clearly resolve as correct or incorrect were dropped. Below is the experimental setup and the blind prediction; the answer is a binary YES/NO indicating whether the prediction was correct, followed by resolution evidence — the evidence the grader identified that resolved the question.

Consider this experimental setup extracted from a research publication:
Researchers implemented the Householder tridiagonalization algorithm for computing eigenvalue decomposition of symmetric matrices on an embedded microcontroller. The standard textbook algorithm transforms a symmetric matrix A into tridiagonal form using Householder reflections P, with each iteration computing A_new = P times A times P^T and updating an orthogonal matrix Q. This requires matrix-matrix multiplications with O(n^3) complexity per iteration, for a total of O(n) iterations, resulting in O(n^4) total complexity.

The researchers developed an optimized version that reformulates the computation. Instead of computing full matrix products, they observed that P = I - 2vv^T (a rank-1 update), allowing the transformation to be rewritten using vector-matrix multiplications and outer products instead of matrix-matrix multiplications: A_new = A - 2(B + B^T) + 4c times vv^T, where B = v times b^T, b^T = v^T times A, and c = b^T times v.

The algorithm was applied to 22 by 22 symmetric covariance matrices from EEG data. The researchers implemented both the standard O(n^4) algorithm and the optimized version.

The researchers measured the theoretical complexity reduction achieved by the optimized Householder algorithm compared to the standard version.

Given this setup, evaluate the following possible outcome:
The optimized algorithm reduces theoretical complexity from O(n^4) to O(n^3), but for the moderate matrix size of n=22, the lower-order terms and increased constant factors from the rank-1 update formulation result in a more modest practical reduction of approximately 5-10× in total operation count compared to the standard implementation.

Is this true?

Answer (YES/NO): YES